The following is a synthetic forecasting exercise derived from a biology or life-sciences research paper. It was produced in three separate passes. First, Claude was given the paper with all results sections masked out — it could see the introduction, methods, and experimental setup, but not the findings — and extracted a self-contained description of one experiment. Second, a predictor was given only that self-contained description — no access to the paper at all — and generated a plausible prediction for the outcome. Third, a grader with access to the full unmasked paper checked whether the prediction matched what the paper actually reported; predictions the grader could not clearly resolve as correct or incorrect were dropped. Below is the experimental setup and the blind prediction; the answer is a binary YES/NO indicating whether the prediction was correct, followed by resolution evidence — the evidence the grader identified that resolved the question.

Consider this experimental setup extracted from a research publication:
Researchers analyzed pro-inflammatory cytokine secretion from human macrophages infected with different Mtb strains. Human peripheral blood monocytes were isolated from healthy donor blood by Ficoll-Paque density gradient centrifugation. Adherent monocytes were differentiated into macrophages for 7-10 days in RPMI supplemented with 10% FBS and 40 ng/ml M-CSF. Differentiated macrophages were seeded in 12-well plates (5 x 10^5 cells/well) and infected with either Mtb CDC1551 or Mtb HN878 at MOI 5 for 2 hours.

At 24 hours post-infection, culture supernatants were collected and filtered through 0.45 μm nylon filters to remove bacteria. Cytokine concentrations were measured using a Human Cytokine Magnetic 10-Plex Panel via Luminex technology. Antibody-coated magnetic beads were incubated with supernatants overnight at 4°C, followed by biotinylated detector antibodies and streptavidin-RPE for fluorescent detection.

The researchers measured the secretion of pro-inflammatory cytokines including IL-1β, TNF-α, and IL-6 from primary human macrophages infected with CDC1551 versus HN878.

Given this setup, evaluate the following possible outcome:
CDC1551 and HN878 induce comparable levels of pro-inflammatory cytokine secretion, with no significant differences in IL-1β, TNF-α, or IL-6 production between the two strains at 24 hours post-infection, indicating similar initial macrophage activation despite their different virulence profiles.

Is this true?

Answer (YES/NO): NO